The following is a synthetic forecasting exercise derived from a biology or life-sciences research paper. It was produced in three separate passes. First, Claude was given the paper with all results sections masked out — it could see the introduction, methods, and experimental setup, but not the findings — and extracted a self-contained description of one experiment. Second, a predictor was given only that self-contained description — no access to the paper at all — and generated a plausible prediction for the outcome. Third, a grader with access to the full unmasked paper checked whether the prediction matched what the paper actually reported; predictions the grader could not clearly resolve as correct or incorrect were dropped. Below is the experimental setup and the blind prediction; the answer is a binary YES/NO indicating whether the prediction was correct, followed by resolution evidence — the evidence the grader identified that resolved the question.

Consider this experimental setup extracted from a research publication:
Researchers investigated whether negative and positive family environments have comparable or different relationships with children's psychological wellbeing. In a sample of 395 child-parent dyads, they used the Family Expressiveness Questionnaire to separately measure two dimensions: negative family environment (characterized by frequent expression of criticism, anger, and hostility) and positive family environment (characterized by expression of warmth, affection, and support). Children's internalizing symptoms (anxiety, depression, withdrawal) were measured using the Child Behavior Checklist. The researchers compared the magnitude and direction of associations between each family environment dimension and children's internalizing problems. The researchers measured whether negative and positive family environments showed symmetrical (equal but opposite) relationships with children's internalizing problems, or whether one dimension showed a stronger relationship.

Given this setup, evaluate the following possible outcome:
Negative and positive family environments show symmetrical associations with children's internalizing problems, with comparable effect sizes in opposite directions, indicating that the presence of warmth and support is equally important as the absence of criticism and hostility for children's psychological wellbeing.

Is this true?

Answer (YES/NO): NO